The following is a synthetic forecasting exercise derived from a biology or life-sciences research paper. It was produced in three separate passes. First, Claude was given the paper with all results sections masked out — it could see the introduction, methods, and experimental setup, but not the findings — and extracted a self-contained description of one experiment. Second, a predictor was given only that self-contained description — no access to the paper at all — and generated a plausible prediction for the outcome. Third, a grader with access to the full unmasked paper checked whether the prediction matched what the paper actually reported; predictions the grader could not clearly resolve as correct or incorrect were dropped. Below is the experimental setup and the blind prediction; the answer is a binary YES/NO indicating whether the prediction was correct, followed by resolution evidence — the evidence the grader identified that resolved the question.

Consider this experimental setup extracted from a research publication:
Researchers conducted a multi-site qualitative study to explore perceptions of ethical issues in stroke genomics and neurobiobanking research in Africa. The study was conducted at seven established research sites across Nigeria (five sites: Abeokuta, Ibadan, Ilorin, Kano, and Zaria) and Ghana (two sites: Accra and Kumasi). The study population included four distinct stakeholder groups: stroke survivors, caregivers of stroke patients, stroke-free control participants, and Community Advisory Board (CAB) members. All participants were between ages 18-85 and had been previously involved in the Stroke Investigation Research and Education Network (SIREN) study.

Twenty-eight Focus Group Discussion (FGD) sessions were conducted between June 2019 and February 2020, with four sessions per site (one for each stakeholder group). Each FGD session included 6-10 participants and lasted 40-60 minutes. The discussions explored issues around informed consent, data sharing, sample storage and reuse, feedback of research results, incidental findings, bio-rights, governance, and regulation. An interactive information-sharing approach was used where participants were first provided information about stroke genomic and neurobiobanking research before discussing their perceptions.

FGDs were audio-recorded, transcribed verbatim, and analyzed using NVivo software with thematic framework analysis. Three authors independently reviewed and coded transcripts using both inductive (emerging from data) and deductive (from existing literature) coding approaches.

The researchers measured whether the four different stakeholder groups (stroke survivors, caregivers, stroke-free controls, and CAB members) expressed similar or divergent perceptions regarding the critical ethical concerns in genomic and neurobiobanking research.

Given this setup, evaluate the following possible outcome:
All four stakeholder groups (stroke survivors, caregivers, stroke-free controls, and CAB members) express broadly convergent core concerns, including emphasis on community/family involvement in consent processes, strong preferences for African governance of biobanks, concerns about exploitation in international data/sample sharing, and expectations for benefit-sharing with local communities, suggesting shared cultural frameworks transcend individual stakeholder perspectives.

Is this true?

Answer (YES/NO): NO